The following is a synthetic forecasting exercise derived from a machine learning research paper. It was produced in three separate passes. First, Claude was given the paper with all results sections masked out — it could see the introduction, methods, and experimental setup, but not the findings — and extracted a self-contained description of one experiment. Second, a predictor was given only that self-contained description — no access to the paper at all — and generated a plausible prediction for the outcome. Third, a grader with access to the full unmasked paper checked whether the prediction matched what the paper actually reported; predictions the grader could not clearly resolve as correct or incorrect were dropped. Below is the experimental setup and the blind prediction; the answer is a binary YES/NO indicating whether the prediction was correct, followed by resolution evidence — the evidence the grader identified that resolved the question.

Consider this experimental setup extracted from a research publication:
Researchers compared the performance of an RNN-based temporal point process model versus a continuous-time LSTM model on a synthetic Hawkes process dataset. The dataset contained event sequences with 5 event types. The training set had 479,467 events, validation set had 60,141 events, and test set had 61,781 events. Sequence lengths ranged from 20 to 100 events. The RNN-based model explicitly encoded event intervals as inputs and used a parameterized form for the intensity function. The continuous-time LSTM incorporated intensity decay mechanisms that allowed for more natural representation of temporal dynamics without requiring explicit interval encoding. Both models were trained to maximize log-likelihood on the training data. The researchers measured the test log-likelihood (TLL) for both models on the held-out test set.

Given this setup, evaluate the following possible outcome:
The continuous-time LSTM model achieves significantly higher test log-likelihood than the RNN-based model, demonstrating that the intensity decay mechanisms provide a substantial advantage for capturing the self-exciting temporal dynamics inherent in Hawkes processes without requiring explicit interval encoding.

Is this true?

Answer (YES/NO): YES